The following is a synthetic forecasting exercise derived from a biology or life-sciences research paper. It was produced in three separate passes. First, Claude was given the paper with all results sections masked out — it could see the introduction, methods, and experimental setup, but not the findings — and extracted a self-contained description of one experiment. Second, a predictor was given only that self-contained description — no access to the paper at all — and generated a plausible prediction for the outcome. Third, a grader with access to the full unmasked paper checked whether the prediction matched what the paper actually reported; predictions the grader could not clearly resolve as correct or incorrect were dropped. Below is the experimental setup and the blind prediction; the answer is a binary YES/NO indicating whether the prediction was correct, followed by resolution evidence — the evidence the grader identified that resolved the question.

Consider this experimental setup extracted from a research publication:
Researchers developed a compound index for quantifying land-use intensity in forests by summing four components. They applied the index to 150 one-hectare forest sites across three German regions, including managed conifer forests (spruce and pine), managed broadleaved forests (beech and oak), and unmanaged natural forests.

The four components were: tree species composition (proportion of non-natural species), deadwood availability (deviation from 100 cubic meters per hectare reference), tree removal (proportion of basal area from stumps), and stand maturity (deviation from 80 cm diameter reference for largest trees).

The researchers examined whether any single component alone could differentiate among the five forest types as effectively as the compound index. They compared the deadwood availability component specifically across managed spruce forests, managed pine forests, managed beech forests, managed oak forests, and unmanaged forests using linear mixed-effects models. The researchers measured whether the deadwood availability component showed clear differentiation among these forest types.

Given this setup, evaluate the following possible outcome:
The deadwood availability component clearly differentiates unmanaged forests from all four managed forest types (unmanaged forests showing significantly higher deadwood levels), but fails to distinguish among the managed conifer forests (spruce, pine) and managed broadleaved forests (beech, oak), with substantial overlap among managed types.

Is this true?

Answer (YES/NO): NO